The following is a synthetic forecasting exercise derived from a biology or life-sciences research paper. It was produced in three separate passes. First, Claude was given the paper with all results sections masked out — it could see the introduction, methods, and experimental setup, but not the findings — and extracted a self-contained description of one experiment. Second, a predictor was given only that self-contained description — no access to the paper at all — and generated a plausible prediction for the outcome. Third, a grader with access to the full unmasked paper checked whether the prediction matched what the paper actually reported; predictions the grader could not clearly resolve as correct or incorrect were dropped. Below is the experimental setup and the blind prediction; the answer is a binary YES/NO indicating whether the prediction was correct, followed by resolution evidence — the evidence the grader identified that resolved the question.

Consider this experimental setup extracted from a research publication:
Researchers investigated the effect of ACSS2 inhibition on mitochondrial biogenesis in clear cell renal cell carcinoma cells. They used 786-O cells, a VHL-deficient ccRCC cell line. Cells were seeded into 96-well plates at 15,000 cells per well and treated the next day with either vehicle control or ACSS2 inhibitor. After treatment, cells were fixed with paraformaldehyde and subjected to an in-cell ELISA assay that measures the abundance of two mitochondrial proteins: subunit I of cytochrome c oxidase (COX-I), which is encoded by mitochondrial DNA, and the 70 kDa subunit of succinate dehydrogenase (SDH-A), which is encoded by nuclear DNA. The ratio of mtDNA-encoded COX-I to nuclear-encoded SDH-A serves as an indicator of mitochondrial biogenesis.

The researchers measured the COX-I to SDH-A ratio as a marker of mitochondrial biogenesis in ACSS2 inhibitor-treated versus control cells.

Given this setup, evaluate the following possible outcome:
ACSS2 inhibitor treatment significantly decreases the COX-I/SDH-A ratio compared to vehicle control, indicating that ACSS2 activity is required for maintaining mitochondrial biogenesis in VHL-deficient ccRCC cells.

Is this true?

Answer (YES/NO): YES